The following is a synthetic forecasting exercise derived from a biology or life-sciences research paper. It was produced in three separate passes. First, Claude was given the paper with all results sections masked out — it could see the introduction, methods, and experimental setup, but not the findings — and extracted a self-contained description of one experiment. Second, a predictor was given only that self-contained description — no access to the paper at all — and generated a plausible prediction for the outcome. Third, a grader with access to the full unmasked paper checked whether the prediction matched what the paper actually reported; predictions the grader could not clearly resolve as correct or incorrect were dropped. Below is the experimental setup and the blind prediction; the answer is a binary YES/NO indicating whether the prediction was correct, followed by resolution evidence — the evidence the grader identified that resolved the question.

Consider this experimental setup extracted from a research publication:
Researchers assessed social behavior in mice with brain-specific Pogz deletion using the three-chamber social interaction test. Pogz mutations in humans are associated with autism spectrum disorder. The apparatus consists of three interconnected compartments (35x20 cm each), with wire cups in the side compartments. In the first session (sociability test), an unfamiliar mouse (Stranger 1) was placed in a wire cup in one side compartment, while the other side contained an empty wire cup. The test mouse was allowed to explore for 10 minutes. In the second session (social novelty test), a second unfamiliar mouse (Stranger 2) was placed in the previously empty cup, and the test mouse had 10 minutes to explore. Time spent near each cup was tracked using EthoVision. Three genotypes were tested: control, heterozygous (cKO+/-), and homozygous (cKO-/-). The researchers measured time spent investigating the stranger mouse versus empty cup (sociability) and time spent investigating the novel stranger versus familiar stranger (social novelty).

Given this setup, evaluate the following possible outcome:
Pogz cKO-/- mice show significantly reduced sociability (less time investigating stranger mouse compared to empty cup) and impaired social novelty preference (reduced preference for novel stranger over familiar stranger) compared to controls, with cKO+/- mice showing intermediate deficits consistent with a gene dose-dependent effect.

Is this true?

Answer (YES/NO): NO